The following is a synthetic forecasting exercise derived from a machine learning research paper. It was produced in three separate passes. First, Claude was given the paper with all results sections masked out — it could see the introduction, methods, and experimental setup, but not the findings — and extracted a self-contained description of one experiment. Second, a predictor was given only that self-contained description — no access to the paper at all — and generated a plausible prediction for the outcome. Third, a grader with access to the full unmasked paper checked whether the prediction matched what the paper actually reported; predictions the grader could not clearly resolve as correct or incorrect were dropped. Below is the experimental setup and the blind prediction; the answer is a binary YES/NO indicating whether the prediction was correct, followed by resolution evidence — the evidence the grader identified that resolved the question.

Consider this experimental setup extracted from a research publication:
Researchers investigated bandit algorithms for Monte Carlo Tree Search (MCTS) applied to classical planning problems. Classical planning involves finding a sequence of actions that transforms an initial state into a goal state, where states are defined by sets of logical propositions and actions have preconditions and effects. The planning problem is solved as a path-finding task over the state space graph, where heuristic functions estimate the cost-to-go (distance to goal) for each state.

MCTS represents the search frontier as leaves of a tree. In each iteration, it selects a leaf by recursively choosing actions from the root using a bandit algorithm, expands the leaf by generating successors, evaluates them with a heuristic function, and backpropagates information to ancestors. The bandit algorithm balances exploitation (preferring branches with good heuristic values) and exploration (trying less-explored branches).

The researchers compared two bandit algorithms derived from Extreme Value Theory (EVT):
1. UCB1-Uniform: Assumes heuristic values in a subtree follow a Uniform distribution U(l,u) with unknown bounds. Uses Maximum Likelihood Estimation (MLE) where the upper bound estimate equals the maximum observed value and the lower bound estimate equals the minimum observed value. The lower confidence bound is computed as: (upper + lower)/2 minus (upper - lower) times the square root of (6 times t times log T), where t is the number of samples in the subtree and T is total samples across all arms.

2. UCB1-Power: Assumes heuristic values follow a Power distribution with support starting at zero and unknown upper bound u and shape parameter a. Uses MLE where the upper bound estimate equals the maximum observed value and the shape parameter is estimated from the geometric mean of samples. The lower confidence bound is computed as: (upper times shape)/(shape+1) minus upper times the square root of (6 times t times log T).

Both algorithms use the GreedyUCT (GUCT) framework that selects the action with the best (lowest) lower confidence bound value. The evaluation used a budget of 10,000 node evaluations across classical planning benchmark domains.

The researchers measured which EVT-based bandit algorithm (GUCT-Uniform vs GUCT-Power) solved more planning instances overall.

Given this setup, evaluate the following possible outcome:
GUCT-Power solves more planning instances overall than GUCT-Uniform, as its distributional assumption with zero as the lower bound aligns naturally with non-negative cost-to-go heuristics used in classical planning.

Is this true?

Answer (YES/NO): NO